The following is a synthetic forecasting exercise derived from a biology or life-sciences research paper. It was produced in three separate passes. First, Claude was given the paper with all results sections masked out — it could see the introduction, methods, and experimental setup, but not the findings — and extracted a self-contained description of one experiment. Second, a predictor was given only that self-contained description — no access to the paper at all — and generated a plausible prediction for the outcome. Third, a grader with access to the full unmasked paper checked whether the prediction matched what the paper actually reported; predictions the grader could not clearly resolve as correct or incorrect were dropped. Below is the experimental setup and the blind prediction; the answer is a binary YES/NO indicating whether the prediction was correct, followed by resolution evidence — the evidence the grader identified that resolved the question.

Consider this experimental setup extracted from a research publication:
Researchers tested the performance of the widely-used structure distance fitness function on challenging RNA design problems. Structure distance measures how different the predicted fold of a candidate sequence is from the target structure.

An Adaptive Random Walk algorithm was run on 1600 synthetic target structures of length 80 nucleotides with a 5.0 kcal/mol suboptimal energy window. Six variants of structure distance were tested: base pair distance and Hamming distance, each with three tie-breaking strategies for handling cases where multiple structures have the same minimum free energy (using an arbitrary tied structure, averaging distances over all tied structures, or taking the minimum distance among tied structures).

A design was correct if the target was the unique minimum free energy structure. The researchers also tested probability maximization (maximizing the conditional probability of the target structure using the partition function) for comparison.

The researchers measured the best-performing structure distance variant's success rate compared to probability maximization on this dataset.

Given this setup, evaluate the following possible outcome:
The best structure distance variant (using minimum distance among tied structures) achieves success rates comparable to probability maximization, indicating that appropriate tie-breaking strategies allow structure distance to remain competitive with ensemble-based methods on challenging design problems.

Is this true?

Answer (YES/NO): NO